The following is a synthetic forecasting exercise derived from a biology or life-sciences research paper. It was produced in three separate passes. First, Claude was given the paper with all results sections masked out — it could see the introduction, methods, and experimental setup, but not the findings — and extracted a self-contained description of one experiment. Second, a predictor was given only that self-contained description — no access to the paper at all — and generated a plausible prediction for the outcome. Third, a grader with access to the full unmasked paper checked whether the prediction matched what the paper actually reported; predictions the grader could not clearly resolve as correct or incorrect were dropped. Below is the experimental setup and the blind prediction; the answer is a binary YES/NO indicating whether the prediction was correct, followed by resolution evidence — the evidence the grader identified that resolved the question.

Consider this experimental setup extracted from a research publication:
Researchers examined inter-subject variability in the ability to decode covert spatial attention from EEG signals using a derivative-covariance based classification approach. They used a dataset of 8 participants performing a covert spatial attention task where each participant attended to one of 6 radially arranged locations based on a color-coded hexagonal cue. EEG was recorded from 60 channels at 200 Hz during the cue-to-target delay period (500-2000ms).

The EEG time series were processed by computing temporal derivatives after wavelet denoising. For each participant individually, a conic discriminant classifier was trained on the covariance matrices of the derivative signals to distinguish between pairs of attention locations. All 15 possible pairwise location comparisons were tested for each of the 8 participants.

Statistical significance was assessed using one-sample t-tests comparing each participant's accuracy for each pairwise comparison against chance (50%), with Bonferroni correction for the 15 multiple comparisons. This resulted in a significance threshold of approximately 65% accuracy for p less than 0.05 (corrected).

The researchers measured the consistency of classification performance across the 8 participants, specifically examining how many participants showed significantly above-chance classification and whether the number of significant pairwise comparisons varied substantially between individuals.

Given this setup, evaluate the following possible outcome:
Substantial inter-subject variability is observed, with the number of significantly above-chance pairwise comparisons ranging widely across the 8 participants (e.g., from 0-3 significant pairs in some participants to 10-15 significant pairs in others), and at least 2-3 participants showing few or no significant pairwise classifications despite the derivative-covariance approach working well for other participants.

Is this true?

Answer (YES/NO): NO